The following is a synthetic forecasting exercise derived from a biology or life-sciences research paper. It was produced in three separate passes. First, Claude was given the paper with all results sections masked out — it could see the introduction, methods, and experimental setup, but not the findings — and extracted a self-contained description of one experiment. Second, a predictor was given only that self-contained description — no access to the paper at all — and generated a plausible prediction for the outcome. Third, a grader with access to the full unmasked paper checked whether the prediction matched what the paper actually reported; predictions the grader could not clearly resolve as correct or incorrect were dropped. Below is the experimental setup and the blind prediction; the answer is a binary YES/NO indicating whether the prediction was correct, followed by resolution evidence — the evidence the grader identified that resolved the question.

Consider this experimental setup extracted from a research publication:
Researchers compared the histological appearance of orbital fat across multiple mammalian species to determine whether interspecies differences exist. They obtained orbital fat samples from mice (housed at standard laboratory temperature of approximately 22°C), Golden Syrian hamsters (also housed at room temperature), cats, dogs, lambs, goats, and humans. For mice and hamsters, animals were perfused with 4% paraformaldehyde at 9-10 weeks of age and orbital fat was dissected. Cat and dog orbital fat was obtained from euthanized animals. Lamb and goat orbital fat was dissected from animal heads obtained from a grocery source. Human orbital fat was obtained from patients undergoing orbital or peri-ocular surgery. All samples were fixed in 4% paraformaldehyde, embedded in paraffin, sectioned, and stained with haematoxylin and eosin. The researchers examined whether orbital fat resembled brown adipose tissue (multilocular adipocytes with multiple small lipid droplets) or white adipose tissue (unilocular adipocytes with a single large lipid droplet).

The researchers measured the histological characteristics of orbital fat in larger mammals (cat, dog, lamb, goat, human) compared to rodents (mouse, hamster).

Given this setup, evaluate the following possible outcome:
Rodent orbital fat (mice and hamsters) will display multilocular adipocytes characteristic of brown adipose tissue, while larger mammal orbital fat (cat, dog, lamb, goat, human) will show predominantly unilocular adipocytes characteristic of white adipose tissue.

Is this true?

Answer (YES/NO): YES